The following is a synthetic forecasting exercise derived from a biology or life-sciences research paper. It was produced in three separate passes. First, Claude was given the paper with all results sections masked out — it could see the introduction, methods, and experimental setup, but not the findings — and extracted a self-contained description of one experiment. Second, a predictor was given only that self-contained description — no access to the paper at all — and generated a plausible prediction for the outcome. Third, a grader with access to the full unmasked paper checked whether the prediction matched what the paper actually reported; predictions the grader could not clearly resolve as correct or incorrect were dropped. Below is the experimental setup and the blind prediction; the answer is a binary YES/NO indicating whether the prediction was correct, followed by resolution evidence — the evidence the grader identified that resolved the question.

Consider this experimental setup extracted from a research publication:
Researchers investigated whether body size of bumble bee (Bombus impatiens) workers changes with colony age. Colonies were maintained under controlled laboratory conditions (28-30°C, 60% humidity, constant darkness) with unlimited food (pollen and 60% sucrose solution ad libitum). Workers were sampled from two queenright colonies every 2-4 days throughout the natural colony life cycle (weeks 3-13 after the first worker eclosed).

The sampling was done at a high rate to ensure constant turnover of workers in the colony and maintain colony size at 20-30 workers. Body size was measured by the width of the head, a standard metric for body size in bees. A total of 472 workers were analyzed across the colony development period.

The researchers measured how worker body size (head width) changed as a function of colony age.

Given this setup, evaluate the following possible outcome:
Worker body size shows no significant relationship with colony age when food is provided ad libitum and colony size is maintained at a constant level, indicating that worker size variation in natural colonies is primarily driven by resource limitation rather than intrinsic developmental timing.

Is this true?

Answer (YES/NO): NO